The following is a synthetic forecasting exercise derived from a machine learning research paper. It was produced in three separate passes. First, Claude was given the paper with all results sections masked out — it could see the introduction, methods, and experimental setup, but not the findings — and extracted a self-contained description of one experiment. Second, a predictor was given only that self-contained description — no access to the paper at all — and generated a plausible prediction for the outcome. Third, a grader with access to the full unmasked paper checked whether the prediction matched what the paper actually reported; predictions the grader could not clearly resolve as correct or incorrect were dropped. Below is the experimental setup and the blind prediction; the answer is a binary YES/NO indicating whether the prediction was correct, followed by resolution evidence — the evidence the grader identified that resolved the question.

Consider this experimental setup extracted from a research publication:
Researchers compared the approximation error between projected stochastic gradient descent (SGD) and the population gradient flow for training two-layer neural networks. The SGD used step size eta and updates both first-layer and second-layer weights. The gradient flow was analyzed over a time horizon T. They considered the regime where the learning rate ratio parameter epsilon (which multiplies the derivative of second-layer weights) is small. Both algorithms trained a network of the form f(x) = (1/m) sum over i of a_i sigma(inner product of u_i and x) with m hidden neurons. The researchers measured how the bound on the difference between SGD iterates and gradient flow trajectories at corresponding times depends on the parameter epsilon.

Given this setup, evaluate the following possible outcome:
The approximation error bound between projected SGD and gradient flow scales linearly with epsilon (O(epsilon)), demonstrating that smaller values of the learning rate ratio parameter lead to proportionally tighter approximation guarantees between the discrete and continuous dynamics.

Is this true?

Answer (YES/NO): NO